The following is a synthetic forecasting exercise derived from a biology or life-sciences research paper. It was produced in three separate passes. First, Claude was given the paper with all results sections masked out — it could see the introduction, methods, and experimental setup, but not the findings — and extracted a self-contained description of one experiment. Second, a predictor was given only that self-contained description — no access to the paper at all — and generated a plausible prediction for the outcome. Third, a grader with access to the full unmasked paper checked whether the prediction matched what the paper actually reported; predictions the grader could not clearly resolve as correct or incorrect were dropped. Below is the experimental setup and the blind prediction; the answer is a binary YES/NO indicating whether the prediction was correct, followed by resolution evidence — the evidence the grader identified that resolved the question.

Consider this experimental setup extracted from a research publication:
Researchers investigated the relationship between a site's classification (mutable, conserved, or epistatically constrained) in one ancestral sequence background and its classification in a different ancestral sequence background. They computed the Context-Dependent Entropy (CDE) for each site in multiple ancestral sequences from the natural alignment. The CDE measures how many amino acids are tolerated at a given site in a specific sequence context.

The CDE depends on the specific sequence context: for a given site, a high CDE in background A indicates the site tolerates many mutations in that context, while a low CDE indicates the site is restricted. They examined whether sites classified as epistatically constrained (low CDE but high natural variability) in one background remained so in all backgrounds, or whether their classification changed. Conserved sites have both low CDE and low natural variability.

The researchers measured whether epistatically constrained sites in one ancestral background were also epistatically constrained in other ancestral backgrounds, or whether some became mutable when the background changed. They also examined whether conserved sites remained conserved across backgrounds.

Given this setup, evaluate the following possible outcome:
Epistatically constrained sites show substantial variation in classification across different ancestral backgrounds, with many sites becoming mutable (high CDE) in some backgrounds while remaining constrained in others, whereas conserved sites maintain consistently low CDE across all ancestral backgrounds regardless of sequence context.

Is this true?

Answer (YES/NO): YES